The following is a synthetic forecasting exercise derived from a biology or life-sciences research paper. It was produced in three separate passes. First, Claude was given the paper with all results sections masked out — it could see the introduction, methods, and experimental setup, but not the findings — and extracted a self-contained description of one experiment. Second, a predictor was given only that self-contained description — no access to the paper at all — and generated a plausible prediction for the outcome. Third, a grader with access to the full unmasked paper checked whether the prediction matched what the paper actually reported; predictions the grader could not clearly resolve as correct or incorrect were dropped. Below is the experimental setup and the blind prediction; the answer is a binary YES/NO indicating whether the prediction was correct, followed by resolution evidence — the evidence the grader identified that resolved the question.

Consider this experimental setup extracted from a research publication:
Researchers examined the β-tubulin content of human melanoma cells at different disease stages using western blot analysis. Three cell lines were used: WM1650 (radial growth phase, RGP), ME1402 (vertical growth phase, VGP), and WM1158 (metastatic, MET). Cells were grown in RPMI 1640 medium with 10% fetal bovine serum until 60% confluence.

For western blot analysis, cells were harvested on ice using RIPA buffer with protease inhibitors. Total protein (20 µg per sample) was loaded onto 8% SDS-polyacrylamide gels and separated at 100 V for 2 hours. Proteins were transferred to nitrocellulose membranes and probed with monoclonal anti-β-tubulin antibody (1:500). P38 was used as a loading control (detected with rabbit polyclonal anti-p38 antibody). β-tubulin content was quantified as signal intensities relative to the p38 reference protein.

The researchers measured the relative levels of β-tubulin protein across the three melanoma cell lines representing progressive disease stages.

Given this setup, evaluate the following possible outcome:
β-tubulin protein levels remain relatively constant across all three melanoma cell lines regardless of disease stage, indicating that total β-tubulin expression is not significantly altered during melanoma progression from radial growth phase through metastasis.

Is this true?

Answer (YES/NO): NO